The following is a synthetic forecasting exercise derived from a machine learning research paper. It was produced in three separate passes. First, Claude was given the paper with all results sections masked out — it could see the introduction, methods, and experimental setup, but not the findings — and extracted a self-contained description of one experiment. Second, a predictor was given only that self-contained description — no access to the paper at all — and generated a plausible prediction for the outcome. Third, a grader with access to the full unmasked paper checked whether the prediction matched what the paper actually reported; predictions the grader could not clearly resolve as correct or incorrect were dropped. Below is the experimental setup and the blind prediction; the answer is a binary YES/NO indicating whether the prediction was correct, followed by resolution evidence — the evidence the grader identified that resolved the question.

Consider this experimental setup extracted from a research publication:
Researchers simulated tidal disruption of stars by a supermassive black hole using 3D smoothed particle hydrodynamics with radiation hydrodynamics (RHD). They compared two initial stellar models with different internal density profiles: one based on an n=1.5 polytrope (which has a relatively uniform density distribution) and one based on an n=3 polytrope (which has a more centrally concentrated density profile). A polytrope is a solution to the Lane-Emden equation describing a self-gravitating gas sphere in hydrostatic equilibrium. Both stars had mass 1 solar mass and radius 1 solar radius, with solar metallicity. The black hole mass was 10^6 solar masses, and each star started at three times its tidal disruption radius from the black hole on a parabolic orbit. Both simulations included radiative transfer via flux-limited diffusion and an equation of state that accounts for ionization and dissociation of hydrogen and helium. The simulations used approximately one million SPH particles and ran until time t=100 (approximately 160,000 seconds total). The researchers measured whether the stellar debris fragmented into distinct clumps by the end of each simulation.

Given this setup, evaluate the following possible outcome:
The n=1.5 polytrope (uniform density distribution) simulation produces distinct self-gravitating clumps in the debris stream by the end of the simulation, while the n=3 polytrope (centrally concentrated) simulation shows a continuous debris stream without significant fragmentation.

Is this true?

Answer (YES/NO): NO